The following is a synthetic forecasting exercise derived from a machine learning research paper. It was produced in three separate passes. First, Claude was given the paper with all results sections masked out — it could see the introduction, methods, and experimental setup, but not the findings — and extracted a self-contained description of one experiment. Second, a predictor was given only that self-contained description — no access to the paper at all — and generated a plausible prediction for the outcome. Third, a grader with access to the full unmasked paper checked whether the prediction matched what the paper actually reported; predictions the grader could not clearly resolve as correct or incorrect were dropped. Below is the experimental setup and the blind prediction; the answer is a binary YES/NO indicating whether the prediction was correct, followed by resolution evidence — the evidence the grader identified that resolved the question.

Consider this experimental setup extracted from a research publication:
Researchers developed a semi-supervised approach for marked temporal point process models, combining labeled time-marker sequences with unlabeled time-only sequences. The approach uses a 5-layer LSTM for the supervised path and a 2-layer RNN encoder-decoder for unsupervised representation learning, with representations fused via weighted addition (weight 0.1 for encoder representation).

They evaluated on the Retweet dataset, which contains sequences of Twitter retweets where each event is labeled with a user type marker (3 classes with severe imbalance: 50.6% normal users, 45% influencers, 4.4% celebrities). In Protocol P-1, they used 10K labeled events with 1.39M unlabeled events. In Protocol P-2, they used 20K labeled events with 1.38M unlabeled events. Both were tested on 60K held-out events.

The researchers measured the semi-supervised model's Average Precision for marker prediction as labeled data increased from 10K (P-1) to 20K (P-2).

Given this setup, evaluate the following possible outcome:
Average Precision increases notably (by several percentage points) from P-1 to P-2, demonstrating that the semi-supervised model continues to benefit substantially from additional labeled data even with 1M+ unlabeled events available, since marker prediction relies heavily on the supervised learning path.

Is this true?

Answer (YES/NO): YES